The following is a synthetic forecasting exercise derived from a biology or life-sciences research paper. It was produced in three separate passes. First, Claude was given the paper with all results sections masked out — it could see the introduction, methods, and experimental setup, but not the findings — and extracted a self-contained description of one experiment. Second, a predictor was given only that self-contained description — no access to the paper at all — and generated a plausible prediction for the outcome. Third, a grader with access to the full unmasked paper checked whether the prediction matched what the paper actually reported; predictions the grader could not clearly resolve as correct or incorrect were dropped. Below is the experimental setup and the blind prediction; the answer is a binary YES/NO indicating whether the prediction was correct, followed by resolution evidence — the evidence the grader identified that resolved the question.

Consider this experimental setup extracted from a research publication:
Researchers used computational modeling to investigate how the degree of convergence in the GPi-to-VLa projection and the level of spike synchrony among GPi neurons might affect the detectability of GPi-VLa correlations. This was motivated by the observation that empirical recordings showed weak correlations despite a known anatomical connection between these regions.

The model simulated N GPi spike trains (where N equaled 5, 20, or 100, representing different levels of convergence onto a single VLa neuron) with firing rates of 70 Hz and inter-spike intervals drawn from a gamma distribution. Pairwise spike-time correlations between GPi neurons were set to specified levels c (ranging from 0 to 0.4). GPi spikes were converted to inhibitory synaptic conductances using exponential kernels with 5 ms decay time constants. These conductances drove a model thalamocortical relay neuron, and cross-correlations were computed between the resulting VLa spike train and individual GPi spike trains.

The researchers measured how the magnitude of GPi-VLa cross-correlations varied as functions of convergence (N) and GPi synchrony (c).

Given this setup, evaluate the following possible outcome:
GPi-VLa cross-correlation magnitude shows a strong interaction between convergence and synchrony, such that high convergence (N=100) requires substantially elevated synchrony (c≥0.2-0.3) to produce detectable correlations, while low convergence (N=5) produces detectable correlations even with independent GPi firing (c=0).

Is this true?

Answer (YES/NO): YES